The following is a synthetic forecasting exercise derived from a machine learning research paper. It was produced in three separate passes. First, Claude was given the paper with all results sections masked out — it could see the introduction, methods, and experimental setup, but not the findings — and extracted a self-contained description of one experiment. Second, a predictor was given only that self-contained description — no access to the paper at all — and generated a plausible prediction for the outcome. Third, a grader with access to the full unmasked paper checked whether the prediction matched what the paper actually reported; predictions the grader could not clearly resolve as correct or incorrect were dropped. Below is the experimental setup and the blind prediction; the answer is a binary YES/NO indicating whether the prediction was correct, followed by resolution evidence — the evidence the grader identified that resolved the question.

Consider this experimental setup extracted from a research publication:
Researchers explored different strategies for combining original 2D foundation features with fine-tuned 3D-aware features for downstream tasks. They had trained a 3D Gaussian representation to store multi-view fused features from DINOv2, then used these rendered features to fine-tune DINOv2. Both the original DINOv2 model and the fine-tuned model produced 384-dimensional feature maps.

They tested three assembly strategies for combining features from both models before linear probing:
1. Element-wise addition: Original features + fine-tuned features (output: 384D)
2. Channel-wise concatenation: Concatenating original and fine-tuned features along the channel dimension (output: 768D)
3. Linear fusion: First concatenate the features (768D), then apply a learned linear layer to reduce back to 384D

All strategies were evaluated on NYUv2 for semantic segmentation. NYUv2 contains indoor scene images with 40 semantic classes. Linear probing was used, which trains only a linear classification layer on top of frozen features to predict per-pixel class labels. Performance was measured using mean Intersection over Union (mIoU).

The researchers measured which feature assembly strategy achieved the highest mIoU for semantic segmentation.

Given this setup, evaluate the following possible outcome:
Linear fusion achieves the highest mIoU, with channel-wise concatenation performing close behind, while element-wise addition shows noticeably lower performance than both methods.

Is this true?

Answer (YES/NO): NO